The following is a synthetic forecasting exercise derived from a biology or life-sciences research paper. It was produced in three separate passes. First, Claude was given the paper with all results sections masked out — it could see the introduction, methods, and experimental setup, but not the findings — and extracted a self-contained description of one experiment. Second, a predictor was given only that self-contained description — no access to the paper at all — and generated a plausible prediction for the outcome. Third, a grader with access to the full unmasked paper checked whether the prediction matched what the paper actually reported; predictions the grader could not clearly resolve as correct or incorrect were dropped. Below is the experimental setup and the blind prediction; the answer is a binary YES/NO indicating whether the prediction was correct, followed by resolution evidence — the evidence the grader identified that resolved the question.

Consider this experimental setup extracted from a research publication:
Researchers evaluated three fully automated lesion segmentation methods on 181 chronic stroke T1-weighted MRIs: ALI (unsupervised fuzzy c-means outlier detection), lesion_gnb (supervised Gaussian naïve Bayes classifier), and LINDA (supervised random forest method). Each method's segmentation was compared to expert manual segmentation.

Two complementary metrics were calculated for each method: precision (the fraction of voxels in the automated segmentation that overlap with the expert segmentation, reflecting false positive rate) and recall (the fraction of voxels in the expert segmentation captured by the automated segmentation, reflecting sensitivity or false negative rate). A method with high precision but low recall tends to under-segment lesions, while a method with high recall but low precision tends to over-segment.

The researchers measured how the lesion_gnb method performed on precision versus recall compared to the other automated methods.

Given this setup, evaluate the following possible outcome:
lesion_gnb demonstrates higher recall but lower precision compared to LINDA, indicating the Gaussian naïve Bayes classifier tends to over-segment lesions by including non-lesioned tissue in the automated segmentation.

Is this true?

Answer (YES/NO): YES